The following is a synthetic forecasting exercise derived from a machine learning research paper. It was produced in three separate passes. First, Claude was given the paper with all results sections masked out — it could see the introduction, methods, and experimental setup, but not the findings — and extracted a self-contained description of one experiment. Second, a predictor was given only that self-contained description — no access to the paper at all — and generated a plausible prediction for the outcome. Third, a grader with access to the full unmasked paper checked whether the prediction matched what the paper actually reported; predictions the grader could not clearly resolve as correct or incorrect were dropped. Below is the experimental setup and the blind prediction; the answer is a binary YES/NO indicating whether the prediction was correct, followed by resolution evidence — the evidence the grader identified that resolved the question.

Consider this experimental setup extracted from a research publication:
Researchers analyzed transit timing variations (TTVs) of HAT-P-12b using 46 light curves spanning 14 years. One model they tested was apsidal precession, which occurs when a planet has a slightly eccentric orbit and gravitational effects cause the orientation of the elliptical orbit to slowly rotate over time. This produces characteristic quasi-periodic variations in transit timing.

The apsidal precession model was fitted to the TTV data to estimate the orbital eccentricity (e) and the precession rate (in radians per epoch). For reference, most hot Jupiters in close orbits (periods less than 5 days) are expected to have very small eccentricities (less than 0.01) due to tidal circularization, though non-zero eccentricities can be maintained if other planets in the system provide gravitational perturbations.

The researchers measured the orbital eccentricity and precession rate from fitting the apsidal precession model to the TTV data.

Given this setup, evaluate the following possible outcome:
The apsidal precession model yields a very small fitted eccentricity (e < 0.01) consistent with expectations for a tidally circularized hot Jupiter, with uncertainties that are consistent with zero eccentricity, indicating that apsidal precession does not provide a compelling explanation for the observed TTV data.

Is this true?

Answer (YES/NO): NO